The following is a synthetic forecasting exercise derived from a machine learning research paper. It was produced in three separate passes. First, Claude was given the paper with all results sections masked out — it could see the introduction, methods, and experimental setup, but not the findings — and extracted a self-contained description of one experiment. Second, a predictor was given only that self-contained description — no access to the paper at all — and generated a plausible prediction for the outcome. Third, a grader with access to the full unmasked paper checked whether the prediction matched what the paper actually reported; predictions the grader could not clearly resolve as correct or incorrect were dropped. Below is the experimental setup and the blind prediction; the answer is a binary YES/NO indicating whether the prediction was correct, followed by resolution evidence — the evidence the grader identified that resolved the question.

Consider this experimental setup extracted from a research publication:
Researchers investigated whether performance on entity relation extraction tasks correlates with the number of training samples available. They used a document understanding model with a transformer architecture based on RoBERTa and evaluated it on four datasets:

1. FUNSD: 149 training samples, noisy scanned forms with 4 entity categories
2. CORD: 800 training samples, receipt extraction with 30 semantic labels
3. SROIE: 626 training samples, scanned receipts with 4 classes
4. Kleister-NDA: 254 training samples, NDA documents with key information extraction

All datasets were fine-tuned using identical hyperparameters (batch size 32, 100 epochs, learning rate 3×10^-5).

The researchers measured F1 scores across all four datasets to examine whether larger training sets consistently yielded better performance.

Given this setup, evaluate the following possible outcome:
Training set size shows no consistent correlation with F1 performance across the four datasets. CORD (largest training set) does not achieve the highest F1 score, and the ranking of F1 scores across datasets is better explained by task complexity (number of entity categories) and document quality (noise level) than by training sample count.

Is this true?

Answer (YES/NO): NO